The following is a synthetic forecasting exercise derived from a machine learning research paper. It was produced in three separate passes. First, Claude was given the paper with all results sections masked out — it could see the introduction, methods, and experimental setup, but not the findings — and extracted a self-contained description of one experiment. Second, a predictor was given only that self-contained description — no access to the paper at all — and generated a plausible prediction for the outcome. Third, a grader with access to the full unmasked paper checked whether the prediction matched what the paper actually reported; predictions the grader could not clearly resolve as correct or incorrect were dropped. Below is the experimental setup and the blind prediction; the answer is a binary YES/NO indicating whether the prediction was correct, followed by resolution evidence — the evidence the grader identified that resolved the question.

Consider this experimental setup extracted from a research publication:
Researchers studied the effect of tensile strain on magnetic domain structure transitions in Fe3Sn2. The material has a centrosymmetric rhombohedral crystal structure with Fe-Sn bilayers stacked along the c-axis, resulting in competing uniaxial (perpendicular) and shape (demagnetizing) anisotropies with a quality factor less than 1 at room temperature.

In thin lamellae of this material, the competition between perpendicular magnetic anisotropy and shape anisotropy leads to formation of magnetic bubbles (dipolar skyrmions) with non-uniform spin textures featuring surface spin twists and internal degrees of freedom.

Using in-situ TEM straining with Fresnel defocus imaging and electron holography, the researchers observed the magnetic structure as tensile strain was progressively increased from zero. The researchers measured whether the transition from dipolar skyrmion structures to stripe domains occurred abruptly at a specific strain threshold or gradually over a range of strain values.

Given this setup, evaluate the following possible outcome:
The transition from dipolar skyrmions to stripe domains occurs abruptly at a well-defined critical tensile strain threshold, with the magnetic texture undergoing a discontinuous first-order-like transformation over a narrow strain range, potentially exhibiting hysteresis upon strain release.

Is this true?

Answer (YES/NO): NO